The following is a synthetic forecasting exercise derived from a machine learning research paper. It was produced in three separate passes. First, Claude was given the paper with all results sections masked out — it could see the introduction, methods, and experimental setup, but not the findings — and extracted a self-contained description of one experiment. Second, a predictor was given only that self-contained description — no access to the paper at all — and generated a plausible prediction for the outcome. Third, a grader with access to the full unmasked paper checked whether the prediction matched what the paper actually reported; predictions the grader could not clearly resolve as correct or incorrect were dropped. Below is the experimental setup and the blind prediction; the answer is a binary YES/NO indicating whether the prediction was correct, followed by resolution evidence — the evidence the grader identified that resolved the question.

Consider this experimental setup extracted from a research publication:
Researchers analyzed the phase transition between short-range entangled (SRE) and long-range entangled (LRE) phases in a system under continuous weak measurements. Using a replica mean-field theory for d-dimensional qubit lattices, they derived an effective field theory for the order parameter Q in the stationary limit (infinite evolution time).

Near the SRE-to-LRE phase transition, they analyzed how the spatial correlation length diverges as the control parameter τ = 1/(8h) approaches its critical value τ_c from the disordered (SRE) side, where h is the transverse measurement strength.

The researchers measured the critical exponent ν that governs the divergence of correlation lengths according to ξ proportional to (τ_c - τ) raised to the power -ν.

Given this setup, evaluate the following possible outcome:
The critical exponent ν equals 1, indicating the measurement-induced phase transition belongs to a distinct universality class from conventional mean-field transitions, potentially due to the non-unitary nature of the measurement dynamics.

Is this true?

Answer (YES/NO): NO